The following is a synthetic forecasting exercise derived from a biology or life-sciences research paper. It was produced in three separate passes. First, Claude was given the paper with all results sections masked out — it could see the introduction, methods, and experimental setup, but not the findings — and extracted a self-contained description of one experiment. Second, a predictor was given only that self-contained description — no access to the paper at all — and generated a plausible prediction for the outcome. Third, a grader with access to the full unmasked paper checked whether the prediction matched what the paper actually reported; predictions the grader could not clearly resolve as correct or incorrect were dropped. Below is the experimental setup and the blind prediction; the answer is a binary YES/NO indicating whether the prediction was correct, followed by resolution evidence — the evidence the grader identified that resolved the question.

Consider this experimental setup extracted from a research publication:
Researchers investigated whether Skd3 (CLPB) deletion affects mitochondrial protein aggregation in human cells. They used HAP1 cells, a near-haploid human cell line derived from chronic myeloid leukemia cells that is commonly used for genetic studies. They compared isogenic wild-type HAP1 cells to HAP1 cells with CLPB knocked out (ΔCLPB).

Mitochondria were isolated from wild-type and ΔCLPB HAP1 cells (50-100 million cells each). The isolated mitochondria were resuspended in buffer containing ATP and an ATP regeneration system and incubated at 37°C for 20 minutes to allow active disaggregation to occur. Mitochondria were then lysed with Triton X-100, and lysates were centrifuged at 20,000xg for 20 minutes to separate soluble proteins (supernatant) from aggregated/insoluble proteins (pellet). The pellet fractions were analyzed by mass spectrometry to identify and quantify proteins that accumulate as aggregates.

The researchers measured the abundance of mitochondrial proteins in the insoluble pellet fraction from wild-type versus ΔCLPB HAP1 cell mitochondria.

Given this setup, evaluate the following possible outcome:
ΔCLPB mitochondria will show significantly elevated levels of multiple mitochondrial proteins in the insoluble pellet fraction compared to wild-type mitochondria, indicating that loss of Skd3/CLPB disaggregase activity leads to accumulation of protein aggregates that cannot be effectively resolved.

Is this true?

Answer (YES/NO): YES